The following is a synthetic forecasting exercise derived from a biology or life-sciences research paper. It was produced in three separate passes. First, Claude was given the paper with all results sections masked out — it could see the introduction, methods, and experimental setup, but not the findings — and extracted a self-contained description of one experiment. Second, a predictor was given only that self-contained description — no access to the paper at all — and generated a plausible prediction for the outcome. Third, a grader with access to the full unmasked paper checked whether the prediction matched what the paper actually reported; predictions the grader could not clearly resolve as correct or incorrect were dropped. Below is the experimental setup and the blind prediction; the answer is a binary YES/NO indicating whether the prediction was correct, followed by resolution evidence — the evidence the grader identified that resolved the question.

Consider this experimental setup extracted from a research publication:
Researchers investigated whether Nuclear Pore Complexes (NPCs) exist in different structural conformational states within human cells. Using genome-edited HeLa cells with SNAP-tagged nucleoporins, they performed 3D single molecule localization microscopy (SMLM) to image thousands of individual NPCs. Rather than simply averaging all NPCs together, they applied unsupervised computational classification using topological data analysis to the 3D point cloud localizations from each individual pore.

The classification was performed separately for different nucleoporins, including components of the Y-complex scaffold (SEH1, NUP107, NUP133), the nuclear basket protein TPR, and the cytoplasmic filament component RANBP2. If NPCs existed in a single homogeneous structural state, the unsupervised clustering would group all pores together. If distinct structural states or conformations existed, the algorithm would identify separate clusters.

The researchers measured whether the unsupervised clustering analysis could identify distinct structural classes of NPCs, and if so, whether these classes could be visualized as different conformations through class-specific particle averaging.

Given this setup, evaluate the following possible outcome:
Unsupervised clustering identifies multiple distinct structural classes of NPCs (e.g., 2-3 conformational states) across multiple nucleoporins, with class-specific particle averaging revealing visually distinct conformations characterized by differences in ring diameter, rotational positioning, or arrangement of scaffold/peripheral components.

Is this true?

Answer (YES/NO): NO